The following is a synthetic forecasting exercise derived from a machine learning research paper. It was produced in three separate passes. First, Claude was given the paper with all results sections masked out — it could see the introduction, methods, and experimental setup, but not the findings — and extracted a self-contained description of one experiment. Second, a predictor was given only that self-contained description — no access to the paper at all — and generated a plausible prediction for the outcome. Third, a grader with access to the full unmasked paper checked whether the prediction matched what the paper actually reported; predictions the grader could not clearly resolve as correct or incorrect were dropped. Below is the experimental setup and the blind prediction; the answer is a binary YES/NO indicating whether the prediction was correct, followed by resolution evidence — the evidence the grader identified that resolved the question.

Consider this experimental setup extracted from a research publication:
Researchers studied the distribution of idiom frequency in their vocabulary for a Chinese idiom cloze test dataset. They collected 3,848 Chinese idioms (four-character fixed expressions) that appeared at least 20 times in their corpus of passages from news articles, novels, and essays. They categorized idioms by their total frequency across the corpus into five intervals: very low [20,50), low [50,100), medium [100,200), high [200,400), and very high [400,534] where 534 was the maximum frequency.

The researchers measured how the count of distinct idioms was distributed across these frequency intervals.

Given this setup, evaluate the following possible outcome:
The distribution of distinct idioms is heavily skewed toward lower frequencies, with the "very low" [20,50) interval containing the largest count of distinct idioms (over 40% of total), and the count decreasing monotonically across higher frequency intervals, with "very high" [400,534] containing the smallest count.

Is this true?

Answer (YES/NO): NO